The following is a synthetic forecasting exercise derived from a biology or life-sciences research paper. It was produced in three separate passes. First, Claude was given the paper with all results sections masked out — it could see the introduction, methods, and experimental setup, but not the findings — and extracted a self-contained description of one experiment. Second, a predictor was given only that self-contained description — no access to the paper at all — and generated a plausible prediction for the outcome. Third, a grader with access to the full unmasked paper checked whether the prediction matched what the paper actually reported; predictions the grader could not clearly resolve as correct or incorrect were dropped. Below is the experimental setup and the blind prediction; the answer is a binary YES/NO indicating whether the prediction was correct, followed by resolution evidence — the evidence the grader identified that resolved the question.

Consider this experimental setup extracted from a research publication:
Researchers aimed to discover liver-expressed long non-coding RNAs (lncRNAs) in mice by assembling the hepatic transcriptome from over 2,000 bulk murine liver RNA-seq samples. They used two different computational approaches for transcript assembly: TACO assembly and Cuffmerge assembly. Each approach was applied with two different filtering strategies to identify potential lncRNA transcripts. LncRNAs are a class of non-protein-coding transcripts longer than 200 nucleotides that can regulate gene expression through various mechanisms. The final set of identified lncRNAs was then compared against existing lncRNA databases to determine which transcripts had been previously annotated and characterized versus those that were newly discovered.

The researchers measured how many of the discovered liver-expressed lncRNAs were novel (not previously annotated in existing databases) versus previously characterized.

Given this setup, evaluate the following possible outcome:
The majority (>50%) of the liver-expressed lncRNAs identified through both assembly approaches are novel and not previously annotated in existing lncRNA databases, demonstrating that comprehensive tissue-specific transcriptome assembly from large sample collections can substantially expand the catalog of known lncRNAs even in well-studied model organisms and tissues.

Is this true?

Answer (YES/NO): YES